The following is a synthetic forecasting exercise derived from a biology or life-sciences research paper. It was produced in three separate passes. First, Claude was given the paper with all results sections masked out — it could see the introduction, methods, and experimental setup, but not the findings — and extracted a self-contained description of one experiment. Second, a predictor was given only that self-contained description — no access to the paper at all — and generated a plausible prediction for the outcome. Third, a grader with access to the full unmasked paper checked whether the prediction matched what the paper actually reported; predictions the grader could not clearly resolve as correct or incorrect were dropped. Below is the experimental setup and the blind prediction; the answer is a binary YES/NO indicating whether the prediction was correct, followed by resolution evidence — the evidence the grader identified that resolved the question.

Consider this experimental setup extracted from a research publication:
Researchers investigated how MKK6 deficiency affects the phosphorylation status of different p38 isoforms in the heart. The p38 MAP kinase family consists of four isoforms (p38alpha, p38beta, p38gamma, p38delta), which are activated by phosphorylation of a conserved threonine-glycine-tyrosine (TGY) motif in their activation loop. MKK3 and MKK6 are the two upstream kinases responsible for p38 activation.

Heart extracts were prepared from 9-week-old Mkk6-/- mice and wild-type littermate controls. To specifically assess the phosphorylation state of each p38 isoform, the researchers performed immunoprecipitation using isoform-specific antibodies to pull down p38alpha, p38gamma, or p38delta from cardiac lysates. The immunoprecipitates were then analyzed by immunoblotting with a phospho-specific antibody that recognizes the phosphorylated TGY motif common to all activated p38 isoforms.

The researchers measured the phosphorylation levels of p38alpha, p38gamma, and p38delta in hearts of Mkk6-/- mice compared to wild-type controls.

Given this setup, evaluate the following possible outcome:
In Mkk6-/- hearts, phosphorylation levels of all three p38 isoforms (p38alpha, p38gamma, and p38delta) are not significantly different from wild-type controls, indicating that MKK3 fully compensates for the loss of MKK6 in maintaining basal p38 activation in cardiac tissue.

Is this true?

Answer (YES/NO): NO